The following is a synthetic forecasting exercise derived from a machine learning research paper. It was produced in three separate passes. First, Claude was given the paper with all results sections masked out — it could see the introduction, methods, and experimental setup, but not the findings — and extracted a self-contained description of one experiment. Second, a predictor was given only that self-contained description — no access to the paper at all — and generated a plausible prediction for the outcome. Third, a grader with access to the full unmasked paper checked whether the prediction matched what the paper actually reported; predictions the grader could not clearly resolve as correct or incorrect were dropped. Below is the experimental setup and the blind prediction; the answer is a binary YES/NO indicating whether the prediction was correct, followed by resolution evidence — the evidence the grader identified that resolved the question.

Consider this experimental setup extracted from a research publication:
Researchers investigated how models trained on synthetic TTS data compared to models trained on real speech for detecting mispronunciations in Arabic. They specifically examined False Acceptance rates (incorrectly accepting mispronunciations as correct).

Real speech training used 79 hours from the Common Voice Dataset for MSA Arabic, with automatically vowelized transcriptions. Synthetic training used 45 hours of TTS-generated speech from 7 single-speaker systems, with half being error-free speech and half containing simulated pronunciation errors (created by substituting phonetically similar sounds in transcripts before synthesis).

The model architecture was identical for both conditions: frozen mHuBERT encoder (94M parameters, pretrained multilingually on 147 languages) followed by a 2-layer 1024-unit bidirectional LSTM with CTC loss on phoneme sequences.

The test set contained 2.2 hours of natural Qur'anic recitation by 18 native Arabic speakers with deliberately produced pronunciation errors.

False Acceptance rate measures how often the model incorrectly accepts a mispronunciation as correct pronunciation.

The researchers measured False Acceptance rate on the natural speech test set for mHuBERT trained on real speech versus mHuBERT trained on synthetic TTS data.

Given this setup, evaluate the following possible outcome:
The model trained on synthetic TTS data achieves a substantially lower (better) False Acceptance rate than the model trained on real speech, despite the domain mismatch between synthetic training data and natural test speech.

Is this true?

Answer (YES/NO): YES